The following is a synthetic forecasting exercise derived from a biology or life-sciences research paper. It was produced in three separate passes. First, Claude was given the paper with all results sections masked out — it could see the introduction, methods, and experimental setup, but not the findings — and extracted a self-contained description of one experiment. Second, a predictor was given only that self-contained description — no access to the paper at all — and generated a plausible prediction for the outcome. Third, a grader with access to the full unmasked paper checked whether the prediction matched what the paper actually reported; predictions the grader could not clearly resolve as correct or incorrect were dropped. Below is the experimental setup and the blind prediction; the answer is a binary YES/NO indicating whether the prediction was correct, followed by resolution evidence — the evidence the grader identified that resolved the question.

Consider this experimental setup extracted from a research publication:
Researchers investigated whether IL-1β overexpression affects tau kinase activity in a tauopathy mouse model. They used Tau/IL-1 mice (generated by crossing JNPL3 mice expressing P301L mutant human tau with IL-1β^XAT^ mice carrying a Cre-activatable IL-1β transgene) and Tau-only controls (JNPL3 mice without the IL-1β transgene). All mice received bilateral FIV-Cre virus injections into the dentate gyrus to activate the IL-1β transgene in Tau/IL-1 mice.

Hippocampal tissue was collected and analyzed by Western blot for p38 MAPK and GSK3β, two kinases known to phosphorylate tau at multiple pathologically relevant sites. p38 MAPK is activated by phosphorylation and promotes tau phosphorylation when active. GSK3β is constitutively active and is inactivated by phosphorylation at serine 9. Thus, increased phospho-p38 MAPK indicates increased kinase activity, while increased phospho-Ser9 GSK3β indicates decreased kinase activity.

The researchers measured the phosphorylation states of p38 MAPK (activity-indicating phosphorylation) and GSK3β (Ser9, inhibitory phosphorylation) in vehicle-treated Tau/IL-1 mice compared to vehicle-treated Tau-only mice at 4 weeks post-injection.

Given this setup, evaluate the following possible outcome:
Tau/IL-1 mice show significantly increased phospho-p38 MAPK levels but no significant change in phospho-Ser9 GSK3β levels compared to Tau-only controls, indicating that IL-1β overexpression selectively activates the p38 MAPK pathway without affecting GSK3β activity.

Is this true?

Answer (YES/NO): NO